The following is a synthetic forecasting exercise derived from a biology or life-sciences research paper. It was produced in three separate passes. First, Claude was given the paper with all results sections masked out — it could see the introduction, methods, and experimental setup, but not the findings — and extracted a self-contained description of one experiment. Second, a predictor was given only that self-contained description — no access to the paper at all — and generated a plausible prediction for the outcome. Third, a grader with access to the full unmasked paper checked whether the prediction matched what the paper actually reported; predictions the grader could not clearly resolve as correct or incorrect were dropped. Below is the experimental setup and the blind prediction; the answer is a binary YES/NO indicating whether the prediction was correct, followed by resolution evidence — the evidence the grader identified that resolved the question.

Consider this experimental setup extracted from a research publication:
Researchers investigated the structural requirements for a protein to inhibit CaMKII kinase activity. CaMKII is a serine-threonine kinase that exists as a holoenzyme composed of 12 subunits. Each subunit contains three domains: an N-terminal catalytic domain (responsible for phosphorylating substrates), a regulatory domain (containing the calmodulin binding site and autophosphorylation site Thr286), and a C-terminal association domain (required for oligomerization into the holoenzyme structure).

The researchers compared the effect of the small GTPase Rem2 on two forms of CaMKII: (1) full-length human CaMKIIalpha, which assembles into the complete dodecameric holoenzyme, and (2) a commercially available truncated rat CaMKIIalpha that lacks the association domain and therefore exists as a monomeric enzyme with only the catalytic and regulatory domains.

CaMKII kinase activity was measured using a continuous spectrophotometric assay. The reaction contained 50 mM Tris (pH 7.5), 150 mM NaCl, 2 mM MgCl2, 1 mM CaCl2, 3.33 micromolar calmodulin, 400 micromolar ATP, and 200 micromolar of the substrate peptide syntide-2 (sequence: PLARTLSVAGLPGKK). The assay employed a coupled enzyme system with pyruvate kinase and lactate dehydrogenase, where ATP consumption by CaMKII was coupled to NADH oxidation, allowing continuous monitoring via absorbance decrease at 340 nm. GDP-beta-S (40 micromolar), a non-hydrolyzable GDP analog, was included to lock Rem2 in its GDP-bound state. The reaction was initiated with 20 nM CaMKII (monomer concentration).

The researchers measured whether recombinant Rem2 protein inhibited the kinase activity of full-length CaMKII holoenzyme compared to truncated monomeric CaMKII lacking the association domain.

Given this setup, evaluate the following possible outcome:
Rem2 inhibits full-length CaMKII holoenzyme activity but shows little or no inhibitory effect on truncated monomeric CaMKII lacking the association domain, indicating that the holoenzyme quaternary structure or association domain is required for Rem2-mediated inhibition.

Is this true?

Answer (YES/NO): YES